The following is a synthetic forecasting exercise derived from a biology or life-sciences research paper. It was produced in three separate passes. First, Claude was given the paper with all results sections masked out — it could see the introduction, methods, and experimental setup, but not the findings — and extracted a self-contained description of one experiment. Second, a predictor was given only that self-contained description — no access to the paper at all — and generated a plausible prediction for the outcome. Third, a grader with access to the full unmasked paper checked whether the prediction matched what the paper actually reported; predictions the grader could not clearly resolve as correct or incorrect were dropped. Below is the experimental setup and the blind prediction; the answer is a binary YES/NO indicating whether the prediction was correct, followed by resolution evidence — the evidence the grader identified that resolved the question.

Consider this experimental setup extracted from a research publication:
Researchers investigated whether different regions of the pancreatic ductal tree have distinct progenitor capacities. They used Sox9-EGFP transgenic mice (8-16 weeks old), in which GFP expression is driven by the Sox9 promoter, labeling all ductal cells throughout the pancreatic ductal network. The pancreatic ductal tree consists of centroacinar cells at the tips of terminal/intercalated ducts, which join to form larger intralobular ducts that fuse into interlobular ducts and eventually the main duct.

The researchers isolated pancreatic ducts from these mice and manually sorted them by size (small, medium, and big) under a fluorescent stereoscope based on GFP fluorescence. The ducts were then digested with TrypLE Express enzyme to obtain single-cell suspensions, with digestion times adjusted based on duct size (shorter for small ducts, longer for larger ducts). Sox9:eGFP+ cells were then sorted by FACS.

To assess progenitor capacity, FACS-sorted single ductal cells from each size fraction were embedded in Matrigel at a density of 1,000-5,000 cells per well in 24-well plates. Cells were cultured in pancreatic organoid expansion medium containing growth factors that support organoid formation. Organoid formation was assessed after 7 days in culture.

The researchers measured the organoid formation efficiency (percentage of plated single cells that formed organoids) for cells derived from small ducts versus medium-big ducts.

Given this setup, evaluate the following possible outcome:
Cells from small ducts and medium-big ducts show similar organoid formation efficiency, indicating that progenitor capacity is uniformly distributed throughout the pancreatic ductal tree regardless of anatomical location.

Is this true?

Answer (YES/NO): NO